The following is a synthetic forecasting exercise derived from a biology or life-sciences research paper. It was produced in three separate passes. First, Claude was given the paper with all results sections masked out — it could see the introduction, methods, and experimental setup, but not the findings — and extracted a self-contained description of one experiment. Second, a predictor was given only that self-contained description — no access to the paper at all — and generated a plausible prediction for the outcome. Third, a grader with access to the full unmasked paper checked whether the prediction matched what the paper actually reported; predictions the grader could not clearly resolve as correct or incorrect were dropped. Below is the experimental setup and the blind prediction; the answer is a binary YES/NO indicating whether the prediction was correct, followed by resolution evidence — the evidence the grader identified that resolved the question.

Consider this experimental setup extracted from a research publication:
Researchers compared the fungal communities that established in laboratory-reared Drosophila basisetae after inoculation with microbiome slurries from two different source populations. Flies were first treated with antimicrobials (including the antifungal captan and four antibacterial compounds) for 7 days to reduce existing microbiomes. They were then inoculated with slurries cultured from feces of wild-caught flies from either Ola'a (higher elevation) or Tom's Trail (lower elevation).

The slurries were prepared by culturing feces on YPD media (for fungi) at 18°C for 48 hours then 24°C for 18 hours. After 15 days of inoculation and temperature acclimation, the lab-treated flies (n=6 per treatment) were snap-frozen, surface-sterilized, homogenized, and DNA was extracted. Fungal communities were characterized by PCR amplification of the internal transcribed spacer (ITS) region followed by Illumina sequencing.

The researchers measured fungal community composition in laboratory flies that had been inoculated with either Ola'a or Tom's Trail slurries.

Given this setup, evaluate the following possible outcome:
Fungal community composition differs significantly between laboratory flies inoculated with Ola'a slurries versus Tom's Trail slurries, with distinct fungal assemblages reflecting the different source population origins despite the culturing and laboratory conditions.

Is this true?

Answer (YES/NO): YES